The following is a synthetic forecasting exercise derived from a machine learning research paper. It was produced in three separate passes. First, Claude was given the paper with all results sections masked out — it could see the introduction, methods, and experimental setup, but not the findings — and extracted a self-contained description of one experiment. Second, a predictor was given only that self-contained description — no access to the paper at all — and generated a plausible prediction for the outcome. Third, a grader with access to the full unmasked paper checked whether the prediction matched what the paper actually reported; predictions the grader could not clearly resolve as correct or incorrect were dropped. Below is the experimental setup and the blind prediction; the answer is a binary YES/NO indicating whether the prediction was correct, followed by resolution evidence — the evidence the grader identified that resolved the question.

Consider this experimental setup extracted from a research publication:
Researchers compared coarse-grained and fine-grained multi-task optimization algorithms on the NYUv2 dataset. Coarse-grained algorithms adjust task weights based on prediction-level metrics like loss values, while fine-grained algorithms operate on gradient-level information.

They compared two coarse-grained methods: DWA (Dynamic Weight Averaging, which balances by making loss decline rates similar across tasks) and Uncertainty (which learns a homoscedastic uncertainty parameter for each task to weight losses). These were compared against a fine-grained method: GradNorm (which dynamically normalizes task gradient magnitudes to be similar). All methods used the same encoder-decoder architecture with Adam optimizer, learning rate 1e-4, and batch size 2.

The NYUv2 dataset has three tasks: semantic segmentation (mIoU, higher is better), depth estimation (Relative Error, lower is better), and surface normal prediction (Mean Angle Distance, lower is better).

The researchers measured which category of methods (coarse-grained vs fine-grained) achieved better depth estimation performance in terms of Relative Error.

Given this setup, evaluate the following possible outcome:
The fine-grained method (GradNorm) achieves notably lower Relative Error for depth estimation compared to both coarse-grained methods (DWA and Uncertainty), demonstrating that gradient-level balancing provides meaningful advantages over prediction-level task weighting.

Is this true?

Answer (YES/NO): YES